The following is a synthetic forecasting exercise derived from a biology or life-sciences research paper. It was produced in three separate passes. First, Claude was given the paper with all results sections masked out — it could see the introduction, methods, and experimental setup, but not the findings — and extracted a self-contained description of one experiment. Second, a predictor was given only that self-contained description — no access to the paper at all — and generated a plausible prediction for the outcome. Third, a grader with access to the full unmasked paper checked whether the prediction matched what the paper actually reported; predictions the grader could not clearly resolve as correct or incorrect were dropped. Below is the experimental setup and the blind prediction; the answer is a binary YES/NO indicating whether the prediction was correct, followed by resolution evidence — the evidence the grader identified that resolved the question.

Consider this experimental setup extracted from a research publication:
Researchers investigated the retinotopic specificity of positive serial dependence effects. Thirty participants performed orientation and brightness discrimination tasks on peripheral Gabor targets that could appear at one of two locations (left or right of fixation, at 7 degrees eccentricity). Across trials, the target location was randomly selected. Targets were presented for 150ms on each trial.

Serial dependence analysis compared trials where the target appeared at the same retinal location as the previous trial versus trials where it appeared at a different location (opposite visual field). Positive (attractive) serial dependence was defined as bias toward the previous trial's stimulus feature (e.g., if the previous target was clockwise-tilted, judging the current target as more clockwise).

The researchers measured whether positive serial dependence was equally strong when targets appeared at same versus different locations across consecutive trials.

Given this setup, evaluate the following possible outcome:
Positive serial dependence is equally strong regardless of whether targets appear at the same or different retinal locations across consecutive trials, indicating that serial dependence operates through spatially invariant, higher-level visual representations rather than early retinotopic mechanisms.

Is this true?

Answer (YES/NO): NO